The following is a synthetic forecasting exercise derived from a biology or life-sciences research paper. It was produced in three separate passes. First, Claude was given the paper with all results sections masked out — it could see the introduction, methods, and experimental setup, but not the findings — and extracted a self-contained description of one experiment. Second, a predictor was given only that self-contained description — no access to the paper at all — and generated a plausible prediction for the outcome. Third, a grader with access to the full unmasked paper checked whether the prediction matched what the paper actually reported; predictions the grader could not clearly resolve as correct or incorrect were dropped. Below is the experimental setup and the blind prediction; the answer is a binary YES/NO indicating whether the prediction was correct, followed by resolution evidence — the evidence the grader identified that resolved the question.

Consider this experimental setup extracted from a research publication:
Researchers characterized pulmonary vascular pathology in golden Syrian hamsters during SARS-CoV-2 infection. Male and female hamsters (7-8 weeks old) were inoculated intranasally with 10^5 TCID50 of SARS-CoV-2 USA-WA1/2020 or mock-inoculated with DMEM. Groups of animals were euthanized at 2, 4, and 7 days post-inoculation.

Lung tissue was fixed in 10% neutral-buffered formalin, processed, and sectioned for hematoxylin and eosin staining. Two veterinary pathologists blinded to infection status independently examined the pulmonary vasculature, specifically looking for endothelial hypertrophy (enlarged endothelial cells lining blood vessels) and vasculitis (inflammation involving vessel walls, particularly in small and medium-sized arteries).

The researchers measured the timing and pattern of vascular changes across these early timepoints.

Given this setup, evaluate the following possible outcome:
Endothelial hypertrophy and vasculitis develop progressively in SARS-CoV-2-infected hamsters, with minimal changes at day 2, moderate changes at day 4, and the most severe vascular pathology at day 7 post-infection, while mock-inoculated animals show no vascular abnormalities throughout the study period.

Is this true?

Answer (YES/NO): NO